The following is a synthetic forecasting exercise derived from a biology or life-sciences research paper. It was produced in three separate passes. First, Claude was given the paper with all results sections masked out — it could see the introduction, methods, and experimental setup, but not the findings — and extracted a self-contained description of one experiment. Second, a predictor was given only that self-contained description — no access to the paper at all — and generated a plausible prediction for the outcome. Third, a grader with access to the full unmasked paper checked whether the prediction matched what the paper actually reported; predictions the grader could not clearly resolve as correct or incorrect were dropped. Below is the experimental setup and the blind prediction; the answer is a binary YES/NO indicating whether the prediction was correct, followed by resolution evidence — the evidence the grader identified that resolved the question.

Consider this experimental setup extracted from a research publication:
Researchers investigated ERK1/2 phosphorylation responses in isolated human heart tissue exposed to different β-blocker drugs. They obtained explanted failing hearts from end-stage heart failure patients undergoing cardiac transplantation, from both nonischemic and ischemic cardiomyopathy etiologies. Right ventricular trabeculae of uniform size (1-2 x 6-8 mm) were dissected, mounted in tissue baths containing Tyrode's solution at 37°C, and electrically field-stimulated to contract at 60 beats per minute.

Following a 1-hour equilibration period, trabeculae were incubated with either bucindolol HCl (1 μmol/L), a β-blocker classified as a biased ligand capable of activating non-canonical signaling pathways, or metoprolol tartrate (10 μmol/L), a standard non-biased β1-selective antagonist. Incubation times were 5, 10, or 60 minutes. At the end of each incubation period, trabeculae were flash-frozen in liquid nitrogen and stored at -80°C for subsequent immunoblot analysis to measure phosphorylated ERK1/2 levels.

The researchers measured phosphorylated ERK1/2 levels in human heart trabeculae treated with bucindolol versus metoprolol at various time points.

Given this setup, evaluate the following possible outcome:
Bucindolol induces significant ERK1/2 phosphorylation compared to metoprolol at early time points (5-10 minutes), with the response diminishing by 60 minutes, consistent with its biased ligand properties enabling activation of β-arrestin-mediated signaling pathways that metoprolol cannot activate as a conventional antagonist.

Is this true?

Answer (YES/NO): YES